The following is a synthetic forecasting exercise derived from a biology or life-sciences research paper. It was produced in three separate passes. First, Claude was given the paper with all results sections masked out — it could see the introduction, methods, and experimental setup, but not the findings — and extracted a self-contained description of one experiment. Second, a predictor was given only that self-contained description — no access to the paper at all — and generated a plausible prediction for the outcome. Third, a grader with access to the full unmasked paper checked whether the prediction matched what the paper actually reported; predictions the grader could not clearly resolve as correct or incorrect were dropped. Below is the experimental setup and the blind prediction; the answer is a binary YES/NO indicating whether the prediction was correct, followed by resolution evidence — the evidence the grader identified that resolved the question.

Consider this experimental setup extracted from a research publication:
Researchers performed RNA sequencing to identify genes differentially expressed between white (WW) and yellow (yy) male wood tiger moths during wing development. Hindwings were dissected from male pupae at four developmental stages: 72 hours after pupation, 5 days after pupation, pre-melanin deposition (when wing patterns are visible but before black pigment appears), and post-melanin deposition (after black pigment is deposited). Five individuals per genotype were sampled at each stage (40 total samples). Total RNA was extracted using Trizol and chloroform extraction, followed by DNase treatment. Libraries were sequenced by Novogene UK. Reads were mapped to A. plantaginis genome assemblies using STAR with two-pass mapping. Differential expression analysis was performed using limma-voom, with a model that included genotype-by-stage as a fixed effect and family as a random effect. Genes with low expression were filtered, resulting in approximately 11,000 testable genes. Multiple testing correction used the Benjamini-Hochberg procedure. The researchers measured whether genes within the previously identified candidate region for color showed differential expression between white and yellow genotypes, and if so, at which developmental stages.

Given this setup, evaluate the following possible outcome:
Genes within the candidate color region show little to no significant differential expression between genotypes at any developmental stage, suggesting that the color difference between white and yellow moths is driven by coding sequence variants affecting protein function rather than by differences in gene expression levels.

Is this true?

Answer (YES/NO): NO